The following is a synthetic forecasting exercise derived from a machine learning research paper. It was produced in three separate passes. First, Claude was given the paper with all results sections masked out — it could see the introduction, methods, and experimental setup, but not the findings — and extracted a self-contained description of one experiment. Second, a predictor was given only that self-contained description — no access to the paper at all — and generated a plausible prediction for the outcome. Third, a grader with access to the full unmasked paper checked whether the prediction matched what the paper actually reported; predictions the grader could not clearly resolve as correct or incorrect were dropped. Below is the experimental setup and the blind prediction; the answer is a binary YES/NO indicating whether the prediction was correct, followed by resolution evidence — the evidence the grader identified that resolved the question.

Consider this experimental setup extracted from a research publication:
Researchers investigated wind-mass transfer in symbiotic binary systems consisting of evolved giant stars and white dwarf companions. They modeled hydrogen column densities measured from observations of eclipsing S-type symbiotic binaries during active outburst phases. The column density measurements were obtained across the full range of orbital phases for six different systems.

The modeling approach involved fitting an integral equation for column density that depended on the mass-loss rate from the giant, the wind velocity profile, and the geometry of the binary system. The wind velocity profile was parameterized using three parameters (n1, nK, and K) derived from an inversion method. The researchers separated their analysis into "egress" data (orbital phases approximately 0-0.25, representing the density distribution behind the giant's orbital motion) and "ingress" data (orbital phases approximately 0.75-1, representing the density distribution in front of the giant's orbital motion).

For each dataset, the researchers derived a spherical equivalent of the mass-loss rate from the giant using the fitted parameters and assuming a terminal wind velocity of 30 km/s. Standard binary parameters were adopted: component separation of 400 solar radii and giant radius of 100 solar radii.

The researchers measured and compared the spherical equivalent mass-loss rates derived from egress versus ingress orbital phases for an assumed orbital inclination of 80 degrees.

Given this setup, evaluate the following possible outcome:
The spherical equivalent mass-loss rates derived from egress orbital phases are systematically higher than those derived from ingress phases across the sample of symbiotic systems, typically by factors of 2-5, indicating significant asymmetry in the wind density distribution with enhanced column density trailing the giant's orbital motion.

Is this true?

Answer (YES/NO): YES